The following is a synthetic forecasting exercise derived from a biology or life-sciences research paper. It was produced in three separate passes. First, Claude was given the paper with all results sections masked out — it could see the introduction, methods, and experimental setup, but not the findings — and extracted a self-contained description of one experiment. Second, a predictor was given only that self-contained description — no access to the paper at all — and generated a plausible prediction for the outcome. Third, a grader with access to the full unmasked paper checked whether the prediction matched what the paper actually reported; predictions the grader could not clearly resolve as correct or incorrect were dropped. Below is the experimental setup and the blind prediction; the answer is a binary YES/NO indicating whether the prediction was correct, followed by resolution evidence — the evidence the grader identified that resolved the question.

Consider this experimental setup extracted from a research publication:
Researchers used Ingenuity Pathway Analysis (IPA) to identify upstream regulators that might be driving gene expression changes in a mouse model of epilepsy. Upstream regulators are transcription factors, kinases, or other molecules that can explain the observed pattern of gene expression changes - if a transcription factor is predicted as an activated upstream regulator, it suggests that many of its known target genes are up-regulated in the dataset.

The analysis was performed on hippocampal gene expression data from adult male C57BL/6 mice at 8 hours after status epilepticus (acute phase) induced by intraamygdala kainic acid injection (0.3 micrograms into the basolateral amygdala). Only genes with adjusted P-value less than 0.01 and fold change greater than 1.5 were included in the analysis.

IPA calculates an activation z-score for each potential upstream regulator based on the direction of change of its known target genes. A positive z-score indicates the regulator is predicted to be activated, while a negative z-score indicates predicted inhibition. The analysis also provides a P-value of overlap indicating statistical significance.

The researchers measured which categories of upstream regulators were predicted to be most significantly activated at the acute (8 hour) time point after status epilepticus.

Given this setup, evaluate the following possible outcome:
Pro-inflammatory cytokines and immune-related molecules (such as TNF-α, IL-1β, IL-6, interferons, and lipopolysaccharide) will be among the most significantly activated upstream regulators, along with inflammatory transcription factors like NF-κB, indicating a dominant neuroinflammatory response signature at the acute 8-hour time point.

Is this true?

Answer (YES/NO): NO